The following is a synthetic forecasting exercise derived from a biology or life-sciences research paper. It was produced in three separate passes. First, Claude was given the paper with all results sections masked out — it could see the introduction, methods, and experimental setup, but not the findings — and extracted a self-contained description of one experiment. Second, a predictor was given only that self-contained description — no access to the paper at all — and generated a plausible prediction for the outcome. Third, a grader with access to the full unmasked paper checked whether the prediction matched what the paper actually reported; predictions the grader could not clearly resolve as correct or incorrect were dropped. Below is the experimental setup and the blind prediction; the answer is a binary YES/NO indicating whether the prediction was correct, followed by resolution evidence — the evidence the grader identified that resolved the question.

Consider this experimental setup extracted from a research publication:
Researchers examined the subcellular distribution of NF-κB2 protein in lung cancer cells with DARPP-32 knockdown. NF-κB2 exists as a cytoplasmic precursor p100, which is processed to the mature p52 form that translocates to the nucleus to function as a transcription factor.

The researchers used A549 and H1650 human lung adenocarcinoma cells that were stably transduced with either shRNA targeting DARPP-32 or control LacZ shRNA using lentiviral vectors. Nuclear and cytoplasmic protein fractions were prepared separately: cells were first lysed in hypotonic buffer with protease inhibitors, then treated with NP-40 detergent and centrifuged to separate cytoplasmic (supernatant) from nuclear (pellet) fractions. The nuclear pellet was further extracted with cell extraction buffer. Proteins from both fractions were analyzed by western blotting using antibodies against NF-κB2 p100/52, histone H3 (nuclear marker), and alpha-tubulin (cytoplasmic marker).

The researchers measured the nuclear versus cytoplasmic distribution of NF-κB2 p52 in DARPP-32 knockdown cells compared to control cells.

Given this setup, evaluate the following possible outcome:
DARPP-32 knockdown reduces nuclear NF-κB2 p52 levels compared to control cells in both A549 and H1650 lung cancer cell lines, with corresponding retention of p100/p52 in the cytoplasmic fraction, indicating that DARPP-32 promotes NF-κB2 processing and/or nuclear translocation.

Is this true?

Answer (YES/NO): NO